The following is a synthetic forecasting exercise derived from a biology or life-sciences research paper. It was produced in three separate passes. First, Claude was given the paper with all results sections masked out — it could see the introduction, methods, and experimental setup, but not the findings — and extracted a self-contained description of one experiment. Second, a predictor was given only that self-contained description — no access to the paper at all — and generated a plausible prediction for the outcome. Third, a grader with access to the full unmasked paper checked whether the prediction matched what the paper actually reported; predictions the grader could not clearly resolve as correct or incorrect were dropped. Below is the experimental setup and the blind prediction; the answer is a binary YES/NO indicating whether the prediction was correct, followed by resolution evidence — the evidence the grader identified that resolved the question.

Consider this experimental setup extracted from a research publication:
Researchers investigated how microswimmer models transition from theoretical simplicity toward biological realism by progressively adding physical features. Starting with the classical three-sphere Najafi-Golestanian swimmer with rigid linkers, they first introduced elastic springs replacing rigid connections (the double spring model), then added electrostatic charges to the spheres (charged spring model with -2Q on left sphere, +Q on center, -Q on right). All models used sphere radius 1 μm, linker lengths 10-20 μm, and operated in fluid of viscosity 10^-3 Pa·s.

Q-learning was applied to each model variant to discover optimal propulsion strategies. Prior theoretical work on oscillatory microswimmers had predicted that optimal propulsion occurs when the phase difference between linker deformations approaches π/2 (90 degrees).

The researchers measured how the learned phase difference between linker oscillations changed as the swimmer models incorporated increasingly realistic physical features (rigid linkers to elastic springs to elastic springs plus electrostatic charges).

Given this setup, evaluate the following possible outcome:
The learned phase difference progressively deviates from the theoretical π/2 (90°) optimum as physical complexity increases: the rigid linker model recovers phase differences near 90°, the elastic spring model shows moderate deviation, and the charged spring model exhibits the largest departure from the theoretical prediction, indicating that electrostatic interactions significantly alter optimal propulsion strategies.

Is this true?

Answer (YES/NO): NO